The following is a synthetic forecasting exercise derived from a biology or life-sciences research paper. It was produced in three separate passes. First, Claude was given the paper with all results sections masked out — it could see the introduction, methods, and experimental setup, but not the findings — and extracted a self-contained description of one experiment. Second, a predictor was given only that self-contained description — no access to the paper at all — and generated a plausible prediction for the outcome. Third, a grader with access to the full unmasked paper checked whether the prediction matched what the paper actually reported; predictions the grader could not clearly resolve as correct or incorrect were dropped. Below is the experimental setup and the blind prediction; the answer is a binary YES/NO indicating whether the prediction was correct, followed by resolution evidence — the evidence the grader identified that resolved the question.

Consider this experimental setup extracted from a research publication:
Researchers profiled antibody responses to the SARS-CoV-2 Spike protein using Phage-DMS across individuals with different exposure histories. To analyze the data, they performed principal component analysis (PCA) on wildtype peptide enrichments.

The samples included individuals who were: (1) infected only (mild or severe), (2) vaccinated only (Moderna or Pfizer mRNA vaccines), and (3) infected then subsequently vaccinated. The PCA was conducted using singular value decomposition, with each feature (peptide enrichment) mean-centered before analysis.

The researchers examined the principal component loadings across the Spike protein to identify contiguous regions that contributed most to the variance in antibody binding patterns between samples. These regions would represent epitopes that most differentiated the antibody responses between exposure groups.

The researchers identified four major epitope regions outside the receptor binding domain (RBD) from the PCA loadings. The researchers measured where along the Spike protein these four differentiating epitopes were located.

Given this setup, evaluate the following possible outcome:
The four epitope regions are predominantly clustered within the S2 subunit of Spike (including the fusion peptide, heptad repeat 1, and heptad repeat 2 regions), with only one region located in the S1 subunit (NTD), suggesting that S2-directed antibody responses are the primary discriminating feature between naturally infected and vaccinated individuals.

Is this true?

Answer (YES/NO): NO